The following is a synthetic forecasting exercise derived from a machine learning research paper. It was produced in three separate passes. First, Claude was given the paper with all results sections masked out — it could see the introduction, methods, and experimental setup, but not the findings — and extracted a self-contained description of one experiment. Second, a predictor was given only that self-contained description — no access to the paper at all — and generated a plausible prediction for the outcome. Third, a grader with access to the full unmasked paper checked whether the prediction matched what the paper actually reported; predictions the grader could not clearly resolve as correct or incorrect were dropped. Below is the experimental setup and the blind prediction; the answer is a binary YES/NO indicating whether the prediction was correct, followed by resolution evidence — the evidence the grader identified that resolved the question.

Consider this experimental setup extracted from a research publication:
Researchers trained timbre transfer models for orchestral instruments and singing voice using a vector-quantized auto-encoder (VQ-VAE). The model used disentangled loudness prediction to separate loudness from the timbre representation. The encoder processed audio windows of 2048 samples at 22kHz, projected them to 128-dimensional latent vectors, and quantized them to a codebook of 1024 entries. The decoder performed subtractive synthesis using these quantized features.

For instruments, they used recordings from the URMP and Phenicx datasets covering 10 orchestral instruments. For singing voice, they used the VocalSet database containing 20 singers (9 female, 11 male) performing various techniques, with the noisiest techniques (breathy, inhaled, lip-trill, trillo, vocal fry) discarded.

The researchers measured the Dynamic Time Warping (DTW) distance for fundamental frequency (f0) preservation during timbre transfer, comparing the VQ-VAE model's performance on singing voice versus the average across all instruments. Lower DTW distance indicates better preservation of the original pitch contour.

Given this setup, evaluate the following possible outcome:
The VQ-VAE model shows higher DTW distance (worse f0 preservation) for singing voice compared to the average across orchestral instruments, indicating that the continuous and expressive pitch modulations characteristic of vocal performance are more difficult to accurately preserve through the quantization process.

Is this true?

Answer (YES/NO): NO